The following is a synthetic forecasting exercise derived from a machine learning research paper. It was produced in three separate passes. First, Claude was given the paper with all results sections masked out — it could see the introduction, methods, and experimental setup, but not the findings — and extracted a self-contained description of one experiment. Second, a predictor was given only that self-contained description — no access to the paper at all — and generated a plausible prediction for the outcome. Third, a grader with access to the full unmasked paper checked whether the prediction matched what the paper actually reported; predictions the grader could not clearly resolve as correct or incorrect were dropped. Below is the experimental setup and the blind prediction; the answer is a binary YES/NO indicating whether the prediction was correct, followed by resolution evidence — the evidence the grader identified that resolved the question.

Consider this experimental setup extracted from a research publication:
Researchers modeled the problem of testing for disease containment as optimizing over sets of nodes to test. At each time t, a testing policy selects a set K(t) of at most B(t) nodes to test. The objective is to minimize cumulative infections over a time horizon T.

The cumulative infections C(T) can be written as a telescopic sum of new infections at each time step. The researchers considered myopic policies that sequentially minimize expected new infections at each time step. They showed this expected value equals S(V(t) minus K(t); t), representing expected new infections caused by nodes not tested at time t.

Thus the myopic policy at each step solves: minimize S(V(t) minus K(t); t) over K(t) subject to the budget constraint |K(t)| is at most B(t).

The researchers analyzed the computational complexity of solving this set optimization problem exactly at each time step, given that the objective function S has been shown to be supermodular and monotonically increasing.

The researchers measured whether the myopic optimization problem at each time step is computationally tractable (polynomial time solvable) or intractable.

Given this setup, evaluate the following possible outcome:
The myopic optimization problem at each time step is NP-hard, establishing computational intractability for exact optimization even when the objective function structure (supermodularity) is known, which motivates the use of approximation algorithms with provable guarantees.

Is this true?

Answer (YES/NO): YES